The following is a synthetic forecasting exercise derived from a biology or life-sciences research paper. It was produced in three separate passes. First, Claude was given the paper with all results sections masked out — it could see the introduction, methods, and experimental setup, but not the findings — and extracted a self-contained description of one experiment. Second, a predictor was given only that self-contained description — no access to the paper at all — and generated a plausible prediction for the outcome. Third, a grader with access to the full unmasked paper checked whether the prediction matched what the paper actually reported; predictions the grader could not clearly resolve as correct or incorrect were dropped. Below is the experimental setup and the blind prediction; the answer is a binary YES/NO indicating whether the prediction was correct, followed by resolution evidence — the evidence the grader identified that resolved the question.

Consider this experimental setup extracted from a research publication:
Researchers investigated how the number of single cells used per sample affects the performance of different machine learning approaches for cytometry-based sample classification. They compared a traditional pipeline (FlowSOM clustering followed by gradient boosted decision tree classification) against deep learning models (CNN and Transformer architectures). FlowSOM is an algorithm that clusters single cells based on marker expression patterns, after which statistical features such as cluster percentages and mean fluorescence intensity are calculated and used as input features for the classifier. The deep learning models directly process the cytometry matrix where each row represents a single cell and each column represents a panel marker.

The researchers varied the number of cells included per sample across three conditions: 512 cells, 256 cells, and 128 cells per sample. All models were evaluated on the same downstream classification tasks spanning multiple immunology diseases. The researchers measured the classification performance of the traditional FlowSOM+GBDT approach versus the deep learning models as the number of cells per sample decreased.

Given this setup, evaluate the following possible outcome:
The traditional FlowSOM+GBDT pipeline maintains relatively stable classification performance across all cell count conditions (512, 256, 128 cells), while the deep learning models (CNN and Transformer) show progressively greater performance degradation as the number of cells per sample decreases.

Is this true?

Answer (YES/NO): NO